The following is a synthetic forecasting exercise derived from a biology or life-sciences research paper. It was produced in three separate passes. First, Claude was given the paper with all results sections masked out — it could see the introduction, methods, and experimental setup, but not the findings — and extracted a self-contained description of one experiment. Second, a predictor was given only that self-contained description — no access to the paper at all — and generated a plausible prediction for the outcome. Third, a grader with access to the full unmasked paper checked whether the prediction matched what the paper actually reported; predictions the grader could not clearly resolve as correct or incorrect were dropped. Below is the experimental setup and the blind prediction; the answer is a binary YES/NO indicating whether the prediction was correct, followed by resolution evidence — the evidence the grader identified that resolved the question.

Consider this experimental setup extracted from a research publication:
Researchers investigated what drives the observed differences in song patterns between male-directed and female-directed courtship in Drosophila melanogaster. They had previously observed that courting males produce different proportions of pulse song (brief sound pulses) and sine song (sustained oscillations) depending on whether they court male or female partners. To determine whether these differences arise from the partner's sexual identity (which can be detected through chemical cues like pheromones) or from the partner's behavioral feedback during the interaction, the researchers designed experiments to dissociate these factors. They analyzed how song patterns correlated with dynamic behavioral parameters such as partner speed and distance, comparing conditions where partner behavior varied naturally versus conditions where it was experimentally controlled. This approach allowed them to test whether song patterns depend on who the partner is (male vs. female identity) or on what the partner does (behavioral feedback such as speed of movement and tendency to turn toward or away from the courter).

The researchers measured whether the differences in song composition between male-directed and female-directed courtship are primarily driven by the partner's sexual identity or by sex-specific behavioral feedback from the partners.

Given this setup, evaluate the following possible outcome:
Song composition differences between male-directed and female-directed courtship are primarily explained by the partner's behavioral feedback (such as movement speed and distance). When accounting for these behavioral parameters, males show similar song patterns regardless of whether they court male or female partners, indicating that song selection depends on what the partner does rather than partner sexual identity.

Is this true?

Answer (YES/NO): YES